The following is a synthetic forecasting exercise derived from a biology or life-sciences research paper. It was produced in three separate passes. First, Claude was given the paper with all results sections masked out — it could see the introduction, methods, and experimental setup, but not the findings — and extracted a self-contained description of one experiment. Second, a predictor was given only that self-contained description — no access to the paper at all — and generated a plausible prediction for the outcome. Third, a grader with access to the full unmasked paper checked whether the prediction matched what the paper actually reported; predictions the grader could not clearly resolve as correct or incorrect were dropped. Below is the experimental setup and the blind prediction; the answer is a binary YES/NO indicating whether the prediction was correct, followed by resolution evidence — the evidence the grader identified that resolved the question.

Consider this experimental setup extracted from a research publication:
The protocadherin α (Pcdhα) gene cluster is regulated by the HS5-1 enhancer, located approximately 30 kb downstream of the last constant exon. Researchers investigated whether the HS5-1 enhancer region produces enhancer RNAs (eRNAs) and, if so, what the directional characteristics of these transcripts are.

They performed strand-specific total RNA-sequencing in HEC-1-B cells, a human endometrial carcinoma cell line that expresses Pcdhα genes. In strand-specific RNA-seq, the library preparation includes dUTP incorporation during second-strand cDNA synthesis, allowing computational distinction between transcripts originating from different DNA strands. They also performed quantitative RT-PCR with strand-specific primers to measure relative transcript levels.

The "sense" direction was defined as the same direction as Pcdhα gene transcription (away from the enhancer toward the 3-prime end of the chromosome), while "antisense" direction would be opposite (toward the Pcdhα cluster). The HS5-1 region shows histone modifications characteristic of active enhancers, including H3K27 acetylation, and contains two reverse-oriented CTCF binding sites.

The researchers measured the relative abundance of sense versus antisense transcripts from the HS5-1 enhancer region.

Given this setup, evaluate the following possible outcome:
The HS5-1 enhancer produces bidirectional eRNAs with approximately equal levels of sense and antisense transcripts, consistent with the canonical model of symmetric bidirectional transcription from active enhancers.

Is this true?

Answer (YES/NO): NO